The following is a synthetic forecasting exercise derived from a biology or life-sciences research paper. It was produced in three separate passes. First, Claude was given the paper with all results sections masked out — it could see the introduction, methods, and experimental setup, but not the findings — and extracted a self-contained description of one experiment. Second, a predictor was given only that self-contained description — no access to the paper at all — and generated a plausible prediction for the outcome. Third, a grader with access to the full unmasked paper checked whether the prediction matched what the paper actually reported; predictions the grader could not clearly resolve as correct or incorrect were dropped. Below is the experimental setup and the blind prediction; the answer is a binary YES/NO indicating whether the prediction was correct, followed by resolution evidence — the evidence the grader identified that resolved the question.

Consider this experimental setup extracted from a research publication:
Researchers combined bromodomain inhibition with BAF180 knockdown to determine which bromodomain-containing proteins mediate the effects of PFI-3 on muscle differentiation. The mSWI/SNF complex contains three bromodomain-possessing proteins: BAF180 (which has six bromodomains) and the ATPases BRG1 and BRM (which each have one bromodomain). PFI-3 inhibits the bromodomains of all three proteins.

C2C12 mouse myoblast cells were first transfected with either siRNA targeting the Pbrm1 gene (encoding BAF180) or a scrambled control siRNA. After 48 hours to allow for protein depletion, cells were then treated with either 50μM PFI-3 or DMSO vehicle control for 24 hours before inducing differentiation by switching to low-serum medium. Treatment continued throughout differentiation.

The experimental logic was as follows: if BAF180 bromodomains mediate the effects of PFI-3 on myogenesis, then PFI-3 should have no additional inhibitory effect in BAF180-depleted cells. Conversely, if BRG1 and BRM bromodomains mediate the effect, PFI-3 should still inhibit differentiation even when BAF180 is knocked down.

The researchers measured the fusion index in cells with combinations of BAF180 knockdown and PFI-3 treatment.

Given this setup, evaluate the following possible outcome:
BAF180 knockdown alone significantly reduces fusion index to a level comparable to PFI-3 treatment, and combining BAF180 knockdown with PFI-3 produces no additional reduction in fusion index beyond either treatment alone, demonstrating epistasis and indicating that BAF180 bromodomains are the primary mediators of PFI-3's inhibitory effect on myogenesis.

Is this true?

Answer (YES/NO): NO